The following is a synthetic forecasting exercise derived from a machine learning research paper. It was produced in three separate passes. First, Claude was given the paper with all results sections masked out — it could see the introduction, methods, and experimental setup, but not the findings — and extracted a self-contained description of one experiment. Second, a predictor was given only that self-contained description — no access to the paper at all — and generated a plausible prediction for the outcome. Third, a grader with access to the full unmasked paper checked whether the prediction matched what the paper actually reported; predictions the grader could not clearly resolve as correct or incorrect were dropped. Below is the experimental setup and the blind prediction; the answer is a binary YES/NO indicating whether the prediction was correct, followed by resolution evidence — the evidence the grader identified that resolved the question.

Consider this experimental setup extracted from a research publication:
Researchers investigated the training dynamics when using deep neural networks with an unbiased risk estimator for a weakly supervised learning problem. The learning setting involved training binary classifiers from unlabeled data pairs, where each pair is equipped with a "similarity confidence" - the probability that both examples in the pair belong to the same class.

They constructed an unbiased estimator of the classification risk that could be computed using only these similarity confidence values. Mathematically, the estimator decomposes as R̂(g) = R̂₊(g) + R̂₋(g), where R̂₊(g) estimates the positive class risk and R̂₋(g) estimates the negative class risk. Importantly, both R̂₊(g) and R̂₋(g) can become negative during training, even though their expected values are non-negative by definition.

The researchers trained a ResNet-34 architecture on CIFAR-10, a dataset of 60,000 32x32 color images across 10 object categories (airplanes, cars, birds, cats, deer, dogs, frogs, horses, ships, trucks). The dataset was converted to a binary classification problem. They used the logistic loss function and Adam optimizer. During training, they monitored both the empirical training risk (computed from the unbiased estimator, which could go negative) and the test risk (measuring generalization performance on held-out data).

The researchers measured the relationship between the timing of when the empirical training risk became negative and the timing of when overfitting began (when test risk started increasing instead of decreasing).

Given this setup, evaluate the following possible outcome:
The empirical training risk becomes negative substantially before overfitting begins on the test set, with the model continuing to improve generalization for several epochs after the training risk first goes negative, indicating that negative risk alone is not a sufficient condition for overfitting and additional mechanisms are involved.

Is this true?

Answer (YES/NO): NO